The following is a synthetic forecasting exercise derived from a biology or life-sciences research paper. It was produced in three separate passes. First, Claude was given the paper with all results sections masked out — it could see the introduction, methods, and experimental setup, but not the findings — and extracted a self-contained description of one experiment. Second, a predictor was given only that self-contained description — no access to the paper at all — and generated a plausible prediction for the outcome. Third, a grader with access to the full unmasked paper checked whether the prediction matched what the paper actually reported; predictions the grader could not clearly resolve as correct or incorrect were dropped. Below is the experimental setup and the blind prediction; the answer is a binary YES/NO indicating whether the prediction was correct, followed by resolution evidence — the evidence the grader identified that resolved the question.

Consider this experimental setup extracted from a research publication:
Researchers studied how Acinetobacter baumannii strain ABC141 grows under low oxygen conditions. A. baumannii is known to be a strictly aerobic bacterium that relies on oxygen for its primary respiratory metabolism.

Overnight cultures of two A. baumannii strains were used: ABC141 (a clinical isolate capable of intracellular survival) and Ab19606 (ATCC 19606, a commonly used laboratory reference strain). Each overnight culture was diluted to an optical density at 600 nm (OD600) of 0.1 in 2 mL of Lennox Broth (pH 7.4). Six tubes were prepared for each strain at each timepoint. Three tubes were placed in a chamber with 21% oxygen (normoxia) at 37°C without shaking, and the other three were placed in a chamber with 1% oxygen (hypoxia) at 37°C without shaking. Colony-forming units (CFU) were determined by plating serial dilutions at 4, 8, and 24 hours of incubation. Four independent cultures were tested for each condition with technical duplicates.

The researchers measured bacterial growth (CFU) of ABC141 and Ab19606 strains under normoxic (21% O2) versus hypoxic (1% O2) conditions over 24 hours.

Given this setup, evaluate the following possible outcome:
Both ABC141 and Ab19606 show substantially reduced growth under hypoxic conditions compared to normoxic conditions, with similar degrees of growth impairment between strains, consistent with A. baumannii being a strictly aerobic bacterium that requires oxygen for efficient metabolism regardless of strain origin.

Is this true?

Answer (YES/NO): NO